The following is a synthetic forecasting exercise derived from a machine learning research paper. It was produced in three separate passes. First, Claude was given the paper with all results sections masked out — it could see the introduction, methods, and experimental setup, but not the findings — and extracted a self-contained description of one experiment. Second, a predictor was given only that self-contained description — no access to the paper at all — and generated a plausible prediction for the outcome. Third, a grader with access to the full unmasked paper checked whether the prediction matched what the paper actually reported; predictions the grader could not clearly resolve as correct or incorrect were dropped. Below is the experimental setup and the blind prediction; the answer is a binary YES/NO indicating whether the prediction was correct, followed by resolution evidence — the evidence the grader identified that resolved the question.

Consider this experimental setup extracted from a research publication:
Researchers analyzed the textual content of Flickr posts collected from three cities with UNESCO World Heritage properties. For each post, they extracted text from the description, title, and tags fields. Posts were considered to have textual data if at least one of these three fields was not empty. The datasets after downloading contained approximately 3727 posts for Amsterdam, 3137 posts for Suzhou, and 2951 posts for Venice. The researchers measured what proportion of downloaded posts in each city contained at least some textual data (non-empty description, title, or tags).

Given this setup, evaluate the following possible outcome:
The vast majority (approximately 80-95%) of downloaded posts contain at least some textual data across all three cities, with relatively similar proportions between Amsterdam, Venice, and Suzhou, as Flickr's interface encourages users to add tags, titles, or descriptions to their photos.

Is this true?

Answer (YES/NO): YES